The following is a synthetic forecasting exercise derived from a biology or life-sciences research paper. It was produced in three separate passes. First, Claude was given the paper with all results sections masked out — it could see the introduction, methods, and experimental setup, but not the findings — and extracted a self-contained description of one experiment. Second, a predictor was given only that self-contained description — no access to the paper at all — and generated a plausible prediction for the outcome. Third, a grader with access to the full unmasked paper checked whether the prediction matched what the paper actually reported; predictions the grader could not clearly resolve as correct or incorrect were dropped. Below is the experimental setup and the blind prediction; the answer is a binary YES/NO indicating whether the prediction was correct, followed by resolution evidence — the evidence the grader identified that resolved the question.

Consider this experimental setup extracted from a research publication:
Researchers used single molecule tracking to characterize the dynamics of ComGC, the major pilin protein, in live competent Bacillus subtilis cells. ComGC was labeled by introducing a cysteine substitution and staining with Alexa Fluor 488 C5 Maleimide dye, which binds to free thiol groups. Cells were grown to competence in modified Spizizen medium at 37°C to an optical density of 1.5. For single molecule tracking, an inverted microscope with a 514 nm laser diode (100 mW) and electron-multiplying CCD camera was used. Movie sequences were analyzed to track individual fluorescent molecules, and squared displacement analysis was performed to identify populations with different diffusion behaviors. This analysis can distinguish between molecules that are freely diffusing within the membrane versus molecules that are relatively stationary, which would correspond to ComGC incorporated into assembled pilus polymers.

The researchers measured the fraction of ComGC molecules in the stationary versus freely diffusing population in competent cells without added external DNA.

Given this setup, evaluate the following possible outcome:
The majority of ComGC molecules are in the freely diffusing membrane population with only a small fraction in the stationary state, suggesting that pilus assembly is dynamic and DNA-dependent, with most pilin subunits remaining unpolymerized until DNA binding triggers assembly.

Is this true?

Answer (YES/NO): NO